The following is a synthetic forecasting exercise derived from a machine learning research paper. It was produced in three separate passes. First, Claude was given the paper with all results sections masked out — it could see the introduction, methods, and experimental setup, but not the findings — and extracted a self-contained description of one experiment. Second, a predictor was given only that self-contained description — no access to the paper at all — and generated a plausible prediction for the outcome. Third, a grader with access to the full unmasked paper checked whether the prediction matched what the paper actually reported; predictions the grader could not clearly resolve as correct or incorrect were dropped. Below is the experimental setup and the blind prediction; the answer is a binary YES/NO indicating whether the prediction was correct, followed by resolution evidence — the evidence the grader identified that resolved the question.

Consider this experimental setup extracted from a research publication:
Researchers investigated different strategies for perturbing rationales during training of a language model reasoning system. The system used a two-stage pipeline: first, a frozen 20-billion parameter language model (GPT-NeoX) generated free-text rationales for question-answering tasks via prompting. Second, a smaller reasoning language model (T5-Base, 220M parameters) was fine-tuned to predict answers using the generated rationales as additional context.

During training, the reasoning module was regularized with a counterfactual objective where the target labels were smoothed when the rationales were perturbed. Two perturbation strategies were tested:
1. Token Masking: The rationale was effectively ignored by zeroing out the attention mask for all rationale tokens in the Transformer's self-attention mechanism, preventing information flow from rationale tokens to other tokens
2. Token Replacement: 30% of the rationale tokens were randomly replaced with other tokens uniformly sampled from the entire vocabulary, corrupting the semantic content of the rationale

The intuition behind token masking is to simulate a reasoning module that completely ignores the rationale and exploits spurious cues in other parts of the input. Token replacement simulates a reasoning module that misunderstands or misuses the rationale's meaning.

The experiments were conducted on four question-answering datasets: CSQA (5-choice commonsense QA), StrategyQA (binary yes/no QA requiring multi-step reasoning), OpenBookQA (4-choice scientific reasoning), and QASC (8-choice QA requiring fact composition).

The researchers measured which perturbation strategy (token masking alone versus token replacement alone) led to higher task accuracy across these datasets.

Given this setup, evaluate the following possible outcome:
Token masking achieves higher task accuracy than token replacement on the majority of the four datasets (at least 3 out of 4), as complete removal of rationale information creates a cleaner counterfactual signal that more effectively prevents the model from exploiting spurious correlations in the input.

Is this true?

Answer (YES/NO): NO